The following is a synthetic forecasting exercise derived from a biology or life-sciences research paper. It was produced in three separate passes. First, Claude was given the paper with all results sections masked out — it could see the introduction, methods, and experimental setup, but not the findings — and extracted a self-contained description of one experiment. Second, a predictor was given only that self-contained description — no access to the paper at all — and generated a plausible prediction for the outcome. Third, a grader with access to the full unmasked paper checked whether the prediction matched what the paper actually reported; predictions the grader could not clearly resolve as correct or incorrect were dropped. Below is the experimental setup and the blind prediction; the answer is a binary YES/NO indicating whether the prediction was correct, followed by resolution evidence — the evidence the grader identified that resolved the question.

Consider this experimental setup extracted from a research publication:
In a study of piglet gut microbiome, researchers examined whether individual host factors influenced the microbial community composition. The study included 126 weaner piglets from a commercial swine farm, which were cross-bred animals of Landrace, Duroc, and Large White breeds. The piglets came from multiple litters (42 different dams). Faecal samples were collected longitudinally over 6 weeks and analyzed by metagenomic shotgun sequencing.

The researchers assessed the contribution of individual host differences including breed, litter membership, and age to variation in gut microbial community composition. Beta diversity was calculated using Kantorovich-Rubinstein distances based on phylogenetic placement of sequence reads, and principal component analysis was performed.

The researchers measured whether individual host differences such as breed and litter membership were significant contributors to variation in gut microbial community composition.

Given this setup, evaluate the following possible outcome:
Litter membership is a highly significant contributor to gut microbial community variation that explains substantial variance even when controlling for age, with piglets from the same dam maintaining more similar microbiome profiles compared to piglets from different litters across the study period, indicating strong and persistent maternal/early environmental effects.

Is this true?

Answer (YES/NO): NO